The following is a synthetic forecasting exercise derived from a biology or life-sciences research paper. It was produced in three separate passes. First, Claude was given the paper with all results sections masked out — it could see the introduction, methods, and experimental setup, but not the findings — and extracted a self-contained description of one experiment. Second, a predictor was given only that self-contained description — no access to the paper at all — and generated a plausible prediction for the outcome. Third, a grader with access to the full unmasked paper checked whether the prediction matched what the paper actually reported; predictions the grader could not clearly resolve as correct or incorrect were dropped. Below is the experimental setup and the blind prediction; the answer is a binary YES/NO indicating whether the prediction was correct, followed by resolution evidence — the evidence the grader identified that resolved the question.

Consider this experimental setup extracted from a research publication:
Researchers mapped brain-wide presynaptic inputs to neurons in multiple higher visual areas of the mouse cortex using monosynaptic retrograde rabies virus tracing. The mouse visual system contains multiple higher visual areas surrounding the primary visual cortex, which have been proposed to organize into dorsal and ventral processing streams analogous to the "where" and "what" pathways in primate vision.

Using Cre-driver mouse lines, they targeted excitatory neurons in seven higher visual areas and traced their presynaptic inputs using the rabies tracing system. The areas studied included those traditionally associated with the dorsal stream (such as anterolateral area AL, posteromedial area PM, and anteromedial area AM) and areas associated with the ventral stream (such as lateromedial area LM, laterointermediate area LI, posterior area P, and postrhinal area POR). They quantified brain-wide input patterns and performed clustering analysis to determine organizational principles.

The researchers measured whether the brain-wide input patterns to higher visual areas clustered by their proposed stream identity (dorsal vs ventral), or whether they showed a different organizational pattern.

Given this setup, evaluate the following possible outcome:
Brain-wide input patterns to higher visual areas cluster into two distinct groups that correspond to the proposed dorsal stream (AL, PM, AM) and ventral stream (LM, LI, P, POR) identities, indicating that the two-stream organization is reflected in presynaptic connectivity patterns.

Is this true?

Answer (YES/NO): NO